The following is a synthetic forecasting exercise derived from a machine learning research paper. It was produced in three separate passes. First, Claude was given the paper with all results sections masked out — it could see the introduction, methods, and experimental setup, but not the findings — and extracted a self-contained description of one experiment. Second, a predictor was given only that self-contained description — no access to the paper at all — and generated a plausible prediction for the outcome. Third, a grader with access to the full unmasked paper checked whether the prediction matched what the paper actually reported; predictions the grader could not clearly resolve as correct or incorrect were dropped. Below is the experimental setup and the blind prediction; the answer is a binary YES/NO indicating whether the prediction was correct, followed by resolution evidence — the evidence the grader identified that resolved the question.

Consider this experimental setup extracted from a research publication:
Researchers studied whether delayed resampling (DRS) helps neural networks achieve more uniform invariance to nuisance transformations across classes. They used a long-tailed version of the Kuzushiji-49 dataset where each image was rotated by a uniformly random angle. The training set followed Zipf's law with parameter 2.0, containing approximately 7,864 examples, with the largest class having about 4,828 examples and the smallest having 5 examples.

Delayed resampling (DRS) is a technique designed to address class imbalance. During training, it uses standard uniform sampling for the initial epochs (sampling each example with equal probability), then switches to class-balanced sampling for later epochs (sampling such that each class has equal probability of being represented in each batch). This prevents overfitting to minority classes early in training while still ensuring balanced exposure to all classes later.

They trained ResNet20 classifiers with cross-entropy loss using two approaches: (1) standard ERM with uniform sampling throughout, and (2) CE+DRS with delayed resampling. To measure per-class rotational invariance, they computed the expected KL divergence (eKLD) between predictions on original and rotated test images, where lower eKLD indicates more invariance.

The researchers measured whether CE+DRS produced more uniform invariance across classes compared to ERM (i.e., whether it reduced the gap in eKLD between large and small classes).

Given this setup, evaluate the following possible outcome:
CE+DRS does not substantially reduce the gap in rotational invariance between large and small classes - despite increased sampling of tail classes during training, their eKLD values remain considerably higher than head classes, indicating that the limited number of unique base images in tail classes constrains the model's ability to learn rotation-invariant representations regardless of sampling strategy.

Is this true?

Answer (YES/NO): YES